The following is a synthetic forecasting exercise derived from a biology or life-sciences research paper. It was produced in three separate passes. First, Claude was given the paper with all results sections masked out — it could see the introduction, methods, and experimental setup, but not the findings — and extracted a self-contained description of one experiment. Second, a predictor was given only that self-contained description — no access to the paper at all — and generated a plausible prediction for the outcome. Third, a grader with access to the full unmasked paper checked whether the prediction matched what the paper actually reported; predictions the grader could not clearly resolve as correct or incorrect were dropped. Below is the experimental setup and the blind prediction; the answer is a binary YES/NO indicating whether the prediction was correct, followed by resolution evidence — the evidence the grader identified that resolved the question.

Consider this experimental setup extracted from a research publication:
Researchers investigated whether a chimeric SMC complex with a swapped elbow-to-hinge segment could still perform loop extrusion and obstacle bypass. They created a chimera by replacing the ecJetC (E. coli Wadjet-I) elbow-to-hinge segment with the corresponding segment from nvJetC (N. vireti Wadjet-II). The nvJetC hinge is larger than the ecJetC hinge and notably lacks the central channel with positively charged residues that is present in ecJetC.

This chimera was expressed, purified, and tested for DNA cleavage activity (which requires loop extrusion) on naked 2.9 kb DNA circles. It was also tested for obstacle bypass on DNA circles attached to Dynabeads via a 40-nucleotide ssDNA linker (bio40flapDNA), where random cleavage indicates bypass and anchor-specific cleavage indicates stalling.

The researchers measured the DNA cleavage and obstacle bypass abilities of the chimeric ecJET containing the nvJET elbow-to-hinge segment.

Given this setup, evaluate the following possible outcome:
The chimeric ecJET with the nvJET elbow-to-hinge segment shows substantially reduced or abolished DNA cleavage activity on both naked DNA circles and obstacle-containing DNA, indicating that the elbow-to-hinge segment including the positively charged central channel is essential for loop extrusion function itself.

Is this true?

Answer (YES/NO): NO